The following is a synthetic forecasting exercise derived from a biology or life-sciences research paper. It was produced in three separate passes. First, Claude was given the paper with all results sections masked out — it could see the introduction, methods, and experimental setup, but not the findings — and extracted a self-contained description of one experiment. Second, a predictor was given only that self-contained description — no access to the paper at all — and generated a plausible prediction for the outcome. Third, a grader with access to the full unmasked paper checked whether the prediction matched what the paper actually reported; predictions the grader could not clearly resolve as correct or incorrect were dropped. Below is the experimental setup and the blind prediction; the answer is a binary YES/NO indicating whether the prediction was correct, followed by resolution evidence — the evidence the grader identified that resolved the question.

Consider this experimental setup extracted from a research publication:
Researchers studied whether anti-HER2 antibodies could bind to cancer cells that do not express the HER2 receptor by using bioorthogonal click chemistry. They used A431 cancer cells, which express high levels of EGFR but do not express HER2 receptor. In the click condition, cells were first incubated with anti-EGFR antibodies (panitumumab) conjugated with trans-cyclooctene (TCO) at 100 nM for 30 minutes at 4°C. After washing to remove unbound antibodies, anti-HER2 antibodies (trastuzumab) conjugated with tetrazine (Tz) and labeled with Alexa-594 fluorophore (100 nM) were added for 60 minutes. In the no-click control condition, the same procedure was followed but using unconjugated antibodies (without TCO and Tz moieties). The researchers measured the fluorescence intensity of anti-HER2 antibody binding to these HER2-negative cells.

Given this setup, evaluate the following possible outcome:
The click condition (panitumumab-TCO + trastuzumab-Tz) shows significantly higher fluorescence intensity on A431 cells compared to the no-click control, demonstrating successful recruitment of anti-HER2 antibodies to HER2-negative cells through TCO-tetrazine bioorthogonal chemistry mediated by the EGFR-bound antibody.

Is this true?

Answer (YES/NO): YES